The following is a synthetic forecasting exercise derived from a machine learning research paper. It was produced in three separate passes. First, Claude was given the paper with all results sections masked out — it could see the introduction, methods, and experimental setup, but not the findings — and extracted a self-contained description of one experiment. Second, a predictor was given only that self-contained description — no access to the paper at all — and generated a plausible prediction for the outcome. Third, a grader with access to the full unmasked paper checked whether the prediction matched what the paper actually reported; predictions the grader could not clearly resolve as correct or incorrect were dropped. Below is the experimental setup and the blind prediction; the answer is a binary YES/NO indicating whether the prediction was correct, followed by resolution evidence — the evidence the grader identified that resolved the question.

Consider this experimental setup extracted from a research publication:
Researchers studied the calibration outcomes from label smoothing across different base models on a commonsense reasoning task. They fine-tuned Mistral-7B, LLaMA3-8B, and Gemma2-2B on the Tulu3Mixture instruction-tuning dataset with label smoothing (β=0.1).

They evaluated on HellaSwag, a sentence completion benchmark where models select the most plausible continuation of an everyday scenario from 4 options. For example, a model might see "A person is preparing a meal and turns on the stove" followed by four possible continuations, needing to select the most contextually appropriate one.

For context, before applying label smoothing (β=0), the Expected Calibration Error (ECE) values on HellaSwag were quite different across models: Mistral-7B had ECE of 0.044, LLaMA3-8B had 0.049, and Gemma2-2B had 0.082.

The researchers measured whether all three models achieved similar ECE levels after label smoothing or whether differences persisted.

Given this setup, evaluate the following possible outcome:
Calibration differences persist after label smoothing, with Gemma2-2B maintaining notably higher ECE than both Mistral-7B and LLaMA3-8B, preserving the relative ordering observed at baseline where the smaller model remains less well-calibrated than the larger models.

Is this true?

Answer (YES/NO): YES